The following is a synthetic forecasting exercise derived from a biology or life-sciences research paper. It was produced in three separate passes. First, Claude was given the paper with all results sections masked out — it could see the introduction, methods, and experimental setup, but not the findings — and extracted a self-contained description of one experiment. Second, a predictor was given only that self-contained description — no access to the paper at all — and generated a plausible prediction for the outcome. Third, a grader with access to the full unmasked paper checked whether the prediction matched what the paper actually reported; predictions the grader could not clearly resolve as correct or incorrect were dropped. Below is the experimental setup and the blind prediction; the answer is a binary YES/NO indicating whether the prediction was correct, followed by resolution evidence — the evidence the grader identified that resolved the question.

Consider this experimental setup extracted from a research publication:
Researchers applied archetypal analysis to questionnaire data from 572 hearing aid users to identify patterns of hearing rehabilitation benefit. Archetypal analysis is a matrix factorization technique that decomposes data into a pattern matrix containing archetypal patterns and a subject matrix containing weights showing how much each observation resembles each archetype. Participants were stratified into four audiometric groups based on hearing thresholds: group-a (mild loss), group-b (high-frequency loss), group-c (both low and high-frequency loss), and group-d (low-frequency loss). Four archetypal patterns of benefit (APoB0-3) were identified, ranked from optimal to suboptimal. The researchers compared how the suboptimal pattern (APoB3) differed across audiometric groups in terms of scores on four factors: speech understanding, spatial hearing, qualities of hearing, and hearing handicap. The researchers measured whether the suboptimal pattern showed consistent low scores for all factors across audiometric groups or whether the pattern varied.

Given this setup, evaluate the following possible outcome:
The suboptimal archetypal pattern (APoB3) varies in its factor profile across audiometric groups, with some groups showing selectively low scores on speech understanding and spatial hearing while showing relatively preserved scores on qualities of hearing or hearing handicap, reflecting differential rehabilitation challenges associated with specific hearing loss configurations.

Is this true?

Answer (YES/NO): YES